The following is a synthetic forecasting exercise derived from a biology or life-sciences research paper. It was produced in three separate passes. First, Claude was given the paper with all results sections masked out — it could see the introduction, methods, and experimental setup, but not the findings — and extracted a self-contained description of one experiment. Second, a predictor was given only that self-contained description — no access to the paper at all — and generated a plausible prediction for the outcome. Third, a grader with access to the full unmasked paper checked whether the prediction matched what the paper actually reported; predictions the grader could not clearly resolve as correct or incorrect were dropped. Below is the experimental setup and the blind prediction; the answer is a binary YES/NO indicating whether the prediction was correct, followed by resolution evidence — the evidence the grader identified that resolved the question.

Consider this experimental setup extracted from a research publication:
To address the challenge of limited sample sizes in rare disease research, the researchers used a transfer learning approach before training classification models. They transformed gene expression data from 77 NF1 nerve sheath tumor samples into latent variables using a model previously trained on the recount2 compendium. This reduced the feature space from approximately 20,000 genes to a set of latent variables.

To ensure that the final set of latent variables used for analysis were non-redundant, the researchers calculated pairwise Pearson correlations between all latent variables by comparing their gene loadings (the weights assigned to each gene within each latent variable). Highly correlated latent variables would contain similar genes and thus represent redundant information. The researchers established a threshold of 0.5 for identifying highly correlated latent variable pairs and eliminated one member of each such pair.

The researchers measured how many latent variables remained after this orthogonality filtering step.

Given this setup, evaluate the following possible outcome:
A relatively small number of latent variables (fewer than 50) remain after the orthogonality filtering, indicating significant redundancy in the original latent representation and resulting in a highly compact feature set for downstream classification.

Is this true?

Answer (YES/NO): NO